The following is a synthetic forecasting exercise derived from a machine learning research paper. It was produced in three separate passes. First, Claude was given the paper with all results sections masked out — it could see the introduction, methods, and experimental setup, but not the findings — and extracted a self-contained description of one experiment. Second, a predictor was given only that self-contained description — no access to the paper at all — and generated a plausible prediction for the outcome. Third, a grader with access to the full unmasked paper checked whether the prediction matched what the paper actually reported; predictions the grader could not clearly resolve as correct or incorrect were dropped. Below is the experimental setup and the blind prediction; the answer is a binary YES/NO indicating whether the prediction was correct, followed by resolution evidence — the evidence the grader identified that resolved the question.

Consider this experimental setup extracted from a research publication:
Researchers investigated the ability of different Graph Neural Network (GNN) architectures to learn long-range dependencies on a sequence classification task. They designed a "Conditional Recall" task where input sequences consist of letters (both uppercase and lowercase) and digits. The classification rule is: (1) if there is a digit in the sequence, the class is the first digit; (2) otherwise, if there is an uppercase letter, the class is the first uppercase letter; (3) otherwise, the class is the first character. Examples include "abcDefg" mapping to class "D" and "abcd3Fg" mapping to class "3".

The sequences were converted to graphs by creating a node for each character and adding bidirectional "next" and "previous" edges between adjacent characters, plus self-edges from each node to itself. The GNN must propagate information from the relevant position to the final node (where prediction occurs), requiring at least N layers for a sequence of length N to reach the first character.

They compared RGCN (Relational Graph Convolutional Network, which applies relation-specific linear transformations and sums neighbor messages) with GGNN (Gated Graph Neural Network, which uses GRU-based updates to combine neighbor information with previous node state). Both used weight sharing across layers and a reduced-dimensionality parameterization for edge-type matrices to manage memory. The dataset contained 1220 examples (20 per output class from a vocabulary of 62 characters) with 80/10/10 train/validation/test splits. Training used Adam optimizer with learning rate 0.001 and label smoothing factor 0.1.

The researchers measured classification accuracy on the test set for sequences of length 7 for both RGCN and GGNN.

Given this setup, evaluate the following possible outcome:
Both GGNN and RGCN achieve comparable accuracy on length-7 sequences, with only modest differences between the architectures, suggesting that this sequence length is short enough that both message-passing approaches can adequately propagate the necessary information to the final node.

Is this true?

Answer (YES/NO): NO